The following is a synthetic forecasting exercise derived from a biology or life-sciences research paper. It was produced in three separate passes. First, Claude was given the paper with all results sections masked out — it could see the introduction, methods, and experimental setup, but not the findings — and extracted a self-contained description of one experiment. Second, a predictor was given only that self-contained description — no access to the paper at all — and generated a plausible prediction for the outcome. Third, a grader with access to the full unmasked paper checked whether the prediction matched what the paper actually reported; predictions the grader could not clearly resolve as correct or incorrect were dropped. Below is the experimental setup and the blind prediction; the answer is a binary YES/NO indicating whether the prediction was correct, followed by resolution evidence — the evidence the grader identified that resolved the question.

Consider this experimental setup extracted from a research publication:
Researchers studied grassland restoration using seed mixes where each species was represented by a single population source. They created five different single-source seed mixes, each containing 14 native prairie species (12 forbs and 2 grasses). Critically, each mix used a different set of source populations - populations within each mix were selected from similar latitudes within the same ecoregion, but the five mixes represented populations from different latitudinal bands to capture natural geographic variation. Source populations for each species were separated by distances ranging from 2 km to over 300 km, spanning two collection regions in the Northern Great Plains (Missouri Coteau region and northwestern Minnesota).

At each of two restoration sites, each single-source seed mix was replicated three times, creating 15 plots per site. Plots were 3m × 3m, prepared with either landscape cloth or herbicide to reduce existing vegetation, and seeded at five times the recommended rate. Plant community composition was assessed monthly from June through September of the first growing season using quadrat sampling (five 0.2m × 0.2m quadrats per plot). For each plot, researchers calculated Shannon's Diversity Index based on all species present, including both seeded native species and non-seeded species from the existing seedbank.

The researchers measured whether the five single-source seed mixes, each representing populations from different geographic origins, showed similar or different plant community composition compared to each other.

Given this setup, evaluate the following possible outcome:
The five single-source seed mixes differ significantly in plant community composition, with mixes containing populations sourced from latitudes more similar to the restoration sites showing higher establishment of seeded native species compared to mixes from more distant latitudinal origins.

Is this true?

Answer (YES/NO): NO